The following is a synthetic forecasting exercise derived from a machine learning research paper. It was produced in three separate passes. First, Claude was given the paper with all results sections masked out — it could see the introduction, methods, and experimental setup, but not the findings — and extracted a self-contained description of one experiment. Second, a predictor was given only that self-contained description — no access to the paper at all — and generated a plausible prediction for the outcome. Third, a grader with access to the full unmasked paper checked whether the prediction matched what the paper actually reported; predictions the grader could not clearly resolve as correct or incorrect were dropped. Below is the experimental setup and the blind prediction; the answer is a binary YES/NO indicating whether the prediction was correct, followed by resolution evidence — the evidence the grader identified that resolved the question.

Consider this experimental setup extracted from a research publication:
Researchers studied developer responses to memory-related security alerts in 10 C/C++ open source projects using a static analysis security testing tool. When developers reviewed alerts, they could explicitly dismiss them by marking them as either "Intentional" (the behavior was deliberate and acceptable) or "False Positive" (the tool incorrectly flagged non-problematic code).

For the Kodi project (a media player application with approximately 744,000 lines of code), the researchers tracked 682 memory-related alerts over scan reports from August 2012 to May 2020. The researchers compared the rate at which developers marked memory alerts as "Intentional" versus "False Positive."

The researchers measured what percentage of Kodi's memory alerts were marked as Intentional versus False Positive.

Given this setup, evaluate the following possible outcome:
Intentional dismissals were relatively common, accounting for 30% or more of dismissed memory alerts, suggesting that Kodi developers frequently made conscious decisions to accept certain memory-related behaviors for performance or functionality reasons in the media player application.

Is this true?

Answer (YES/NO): YES